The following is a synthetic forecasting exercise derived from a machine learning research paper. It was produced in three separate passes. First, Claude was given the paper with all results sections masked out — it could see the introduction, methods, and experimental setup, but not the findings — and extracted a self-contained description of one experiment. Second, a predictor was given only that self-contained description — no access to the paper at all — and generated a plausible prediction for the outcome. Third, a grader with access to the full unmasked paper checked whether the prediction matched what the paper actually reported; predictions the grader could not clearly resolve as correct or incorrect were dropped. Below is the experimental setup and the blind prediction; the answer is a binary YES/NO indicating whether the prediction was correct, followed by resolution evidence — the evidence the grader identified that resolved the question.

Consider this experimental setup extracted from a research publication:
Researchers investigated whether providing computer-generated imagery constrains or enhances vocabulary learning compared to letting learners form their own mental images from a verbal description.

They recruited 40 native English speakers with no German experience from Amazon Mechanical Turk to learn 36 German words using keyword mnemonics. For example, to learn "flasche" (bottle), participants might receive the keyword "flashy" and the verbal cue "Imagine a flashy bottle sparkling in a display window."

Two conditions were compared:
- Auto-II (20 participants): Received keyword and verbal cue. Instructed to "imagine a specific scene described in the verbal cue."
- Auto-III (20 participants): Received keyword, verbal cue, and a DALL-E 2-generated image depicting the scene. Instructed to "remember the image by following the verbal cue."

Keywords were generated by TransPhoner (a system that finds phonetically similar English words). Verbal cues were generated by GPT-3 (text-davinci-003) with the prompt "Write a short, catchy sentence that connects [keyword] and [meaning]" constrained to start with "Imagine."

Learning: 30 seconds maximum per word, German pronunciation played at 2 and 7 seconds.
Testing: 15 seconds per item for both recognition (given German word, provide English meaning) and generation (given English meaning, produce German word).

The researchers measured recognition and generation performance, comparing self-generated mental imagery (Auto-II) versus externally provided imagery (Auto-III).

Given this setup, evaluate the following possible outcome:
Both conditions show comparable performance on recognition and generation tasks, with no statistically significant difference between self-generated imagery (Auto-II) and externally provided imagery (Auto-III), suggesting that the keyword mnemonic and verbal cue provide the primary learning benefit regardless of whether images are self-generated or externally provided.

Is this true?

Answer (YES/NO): YES